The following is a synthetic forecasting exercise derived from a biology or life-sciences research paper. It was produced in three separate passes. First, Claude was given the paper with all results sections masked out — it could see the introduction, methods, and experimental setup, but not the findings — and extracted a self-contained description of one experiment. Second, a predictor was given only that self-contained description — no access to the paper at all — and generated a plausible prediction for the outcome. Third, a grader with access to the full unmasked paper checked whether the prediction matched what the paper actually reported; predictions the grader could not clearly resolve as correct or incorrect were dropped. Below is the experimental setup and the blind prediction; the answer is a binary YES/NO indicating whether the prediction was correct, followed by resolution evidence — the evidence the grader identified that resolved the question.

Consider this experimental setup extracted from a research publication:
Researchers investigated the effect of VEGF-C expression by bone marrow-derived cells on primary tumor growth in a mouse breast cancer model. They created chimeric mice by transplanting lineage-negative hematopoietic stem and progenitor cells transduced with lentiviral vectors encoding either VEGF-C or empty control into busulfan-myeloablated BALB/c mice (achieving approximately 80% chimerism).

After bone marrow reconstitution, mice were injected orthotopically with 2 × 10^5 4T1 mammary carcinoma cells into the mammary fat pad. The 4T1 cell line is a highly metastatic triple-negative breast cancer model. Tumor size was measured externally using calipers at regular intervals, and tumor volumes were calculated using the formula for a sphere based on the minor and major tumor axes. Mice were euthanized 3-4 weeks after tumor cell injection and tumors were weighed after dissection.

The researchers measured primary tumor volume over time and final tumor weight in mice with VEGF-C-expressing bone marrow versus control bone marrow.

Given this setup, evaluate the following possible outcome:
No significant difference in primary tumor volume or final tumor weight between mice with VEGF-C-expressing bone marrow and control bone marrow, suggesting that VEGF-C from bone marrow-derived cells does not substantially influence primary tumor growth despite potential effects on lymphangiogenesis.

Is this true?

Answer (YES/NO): YES